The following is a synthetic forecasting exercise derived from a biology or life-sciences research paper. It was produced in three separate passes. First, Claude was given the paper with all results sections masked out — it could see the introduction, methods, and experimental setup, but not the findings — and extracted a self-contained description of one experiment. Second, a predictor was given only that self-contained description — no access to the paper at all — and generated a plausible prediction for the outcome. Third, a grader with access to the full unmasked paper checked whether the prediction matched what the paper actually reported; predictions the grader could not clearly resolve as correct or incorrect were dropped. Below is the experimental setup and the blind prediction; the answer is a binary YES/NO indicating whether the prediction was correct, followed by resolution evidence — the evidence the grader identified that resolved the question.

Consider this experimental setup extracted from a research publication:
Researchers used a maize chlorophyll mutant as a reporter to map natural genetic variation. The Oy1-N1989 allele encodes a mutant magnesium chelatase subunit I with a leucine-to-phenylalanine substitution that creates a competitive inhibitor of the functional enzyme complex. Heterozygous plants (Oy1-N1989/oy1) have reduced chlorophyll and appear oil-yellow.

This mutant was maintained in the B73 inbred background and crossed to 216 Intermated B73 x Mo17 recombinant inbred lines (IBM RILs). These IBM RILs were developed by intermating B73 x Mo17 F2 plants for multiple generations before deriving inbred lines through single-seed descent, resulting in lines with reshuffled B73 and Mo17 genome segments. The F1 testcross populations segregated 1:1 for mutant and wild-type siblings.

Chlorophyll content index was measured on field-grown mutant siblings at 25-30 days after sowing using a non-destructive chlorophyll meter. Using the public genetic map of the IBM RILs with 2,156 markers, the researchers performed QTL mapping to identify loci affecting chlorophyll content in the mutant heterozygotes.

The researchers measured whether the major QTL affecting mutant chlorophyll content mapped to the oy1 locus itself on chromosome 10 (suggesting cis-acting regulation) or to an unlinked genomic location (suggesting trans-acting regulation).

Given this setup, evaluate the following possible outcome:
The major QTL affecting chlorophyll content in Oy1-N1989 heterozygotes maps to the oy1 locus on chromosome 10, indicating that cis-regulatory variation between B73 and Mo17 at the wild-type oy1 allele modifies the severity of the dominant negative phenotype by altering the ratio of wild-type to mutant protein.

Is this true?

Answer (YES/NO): YES